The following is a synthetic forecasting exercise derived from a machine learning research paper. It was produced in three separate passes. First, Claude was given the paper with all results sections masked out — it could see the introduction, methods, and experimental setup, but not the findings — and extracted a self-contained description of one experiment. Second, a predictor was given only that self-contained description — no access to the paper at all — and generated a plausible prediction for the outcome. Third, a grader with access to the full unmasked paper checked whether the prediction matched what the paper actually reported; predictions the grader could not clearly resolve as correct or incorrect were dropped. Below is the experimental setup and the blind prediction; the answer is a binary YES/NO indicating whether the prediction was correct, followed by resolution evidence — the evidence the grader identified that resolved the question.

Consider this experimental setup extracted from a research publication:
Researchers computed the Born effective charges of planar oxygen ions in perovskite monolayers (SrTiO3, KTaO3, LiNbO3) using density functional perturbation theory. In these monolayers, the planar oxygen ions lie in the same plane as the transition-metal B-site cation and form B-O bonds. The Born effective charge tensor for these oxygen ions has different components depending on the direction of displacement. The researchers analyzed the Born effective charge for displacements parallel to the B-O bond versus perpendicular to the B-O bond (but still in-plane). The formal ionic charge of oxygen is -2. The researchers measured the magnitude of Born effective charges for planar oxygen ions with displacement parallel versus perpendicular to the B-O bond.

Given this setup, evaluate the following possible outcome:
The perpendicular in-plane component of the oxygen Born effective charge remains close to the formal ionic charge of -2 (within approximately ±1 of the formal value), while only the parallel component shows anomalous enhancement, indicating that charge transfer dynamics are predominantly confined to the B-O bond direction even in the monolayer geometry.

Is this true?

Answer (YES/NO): YES